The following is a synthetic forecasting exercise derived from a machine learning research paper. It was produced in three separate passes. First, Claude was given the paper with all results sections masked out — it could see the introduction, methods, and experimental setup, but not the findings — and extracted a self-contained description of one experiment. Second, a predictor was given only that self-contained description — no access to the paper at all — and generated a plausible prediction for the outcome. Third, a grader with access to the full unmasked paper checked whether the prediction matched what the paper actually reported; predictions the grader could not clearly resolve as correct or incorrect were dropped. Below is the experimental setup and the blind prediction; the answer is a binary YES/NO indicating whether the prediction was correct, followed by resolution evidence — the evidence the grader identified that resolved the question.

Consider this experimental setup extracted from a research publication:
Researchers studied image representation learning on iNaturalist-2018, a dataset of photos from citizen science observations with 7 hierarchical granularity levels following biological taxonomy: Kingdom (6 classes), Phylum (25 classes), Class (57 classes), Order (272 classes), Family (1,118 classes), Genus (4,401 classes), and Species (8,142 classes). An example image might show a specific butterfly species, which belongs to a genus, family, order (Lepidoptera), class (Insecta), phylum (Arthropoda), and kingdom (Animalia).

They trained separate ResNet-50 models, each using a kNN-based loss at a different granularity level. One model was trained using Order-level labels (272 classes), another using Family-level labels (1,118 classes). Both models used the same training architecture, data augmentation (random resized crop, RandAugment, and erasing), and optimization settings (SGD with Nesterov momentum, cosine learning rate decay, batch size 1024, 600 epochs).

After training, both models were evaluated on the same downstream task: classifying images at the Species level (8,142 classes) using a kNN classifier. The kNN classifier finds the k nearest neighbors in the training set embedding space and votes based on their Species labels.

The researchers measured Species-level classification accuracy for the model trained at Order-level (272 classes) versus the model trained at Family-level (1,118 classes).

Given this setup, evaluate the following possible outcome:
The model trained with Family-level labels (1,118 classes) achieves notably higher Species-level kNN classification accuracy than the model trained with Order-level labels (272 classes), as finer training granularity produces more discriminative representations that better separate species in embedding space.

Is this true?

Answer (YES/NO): YES